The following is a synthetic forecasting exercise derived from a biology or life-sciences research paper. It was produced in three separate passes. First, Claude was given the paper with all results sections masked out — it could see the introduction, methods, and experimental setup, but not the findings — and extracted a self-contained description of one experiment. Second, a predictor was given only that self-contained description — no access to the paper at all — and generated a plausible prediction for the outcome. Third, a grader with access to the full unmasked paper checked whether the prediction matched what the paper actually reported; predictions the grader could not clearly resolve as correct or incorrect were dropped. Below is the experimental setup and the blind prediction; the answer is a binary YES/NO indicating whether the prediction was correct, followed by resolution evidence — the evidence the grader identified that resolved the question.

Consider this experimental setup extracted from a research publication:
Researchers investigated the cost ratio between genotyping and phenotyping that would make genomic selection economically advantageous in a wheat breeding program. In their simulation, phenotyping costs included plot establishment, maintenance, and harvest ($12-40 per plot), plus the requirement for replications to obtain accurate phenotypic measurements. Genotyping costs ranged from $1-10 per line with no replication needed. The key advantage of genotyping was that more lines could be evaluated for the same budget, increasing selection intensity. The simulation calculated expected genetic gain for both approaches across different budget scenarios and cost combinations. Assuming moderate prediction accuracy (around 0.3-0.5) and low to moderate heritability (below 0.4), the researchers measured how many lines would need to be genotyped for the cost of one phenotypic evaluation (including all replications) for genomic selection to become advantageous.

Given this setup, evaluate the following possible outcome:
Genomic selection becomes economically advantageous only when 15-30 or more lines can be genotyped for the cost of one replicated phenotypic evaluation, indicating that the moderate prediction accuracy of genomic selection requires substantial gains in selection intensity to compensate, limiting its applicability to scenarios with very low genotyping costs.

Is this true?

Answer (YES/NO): NO